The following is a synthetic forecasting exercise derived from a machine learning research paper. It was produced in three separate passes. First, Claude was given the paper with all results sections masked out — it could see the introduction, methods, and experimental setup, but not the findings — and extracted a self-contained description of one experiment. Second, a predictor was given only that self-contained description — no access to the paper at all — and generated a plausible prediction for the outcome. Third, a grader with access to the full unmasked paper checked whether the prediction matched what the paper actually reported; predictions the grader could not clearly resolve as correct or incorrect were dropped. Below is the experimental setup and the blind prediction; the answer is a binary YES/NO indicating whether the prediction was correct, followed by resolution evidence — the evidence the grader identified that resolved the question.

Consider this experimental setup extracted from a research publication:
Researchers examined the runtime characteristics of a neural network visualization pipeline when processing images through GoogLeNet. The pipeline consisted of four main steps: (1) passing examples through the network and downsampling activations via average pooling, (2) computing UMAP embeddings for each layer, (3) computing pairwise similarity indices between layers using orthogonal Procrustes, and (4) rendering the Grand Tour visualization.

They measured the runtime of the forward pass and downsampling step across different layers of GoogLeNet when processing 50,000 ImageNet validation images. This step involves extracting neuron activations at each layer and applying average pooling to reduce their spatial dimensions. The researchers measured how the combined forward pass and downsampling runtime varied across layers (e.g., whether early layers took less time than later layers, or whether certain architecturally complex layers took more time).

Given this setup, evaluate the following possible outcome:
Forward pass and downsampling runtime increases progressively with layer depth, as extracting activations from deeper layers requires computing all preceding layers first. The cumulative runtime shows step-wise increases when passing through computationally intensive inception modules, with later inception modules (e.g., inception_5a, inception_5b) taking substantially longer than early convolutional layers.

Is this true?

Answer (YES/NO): NO